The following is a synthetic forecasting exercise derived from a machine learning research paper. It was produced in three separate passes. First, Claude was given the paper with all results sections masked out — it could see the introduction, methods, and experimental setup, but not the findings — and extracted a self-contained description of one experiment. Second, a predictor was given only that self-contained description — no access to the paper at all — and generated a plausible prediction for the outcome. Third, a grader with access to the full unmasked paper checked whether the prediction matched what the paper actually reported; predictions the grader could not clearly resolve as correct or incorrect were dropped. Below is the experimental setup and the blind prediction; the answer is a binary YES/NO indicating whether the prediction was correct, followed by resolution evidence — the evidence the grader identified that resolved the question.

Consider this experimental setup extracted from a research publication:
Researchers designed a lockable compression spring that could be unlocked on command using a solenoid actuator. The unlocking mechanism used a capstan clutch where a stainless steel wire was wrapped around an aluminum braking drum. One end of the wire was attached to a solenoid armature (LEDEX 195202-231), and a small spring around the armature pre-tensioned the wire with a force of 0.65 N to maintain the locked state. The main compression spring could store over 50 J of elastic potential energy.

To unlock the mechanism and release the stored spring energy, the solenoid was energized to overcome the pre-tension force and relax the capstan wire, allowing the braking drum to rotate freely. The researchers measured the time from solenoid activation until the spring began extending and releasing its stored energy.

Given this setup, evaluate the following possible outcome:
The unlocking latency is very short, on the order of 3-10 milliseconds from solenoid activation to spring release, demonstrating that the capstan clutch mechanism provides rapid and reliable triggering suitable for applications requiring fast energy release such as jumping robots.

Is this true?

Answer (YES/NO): YES